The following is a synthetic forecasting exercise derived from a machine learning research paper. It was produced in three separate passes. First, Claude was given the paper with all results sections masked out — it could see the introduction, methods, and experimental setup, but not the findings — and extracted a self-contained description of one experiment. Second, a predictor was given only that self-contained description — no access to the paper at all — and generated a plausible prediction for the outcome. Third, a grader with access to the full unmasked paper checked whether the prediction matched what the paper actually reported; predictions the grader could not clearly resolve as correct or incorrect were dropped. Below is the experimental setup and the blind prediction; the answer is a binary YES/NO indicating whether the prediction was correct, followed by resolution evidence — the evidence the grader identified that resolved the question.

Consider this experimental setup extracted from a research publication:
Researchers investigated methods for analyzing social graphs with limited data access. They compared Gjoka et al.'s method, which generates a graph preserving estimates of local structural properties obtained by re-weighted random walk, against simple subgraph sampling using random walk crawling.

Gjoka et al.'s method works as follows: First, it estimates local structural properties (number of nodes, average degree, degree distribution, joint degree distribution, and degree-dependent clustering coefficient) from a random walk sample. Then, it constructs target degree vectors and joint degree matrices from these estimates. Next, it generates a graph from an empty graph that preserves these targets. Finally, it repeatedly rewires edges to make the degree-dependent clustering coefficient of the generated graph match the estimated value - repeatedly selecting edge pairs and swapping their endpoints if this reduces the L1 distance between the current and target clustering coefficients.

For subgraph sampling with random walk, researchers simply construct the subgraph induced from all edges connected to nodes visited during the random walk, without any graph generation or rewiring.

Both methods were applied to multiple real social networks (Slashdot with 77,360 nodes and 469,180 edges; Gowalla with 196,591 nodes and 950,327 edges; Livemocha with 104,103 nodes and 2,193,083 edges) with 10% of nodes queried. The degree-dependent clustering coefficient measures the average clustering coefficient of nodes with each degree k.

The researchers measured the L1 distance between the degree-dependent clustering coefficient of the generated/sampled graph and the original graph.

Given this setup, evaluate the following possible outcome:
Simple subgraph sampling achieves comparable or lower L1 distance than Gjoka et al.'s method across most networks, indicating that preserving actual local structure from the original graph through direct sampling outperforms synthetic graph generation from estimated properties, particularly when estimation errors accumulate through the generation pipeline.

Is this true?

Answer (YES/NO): YES